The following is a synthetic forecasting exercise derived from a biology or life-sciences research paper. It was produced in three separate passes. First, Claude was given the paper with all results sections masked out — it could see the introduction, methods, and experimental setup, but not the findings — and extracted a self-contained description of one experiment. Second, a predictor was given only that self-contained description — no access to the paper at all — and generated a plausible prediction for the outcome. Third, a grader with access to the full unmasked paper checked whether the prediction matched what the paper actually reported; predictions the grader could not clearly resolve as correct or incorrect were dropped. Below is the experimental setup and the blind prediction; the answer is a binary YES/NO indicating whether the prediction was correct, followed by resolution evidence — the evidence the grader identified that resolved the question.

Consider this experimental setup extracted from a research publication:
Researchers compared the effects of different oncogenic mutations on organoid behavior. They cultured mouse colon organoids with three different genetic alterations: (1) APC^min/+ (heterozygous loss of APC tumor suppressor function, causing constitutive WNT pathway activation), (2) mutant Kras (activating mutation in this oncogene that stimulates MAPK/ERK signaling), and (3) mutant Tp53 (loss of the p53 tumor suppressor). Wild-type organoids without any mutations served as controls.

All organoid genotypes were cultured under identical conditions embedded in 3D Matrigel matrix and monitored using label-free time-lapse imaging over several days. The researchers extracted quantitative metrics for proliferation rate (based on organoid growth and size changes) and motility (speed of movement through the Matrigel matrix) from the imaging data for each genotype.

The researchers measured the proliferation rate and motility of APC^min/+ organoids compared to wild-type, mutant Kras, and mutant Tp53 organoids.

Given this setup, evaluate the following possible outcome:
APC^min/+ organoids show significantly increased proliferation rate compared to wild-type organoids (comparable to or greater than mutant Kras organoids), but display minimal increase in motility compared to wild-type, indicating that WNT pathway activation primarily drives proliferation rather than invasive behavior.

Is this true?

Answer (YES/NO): NO